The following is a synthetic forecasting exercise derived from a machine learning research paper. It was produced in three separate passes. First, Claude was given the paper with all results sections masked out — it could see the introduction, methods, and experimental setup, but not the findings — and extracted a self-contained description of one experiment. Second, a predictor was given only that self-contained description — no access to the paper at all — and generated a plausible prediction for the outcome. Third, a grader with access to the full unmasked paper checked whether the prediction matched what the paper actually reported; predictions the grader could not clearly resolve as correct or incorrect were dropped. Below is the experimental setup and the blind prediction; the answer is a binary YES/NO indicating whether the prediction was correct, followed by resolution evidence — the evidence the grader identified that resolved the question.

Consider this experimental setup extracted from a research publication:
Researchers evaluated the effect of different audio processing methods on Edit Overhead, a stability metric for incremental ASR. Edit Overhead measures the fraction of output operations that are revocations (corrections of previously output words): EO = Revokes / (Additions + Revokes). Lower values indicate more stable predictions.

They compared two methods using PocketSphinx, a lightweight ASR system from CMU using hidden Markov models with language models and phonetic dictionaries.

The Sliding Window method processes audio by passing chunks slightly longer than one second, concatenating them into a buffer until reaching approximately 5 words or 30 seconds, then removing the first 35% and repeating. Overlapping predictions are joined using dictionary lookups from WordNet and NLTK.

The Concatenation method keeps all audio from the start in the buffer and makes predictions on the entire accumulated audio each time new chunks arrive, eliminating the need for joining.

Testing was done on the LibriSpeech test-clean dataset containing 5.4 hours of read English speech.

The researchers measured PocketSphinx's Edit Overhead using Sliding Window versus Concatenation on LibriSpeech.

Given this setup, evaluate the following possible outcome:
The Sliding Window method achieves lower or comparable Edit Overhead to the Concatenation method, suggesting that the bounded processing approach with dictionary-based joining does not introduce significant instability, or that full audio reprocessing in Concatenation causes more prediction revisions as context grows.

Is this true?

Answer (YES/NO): YES